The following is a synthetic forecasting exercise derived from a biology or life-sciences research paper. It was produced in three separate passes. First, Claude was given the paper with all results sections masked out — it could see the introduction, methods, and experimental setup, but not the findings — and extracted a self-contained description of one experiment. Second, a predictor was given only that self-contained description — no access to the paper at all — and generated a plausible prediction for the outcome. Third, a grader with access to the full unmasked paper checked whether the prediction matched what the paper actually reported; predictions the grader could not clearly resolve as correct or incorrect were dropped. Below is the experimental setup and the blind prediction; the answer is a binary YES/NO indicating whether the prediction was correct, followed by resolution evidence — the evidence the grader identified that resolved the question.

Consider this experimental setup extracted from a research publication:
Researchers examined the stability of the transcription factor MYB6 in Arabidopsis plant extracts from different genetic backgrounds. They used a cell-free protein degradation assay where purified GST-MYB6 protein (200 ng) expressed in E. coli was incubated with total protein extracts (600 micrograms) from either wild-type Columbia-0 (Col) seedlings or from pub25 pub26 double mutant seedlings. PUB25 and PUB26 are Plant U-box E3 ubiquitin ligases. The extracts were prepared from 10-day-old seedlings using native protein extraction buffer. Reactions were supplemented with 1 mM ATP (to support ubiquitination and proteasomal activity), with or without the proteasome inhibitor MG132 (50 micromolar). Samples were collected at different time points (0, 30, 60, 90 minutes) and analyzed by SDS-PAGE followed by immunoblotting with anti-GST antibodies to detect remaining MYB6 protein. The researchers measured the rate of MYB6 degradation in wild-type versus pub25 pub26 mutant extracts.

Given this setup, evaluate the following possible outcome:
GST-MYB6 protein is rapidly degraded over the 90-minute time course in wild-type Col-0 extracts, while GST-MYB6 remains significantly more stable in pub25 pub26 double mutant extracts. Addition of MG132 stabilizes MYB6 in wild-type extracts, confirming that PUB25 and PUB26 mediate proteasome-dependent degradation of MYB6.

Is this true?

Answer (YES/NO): YES